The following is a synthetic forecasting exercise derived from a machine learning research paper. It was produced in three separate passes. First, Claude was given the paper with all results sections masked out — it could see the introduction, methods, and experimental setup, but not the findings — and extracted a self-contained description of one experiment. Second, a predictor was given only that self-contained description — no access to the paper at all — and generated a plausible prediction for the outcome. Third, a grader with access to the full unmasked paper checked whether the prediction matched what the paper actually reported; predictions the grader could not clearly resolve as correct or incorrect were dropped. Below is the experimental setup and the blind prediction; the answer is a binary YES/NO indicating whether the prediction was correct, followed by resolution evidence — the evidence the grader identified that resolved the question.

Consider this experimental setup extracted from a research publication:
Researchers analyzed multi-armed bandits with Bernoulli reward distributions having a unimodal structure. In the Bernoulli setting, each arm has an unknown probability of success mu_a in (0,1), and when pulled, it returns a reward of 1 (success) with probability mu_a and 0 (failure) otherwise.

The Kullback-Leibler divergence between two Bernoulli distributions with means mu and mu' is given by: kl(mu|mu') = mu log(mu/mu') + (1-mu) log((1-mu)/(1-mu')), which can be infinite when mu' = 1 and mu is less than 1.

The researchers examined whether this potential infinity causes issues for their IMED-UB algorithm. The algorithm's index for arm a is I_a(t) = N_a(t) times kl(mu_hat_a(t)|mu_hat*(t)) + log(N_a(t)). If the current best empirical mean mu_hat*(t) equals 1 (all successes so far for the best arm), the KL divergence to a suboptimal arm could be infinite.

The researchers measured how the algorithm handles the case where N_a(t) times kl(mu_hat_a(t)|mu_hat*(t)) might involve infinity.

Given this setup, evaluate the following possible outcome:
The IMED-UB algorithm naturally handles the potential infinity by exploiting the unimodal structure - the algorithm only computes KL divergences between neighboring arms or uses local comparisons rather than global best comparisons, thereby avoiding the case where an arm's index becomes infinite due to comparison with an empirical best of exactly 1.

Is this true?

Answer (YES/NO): NO